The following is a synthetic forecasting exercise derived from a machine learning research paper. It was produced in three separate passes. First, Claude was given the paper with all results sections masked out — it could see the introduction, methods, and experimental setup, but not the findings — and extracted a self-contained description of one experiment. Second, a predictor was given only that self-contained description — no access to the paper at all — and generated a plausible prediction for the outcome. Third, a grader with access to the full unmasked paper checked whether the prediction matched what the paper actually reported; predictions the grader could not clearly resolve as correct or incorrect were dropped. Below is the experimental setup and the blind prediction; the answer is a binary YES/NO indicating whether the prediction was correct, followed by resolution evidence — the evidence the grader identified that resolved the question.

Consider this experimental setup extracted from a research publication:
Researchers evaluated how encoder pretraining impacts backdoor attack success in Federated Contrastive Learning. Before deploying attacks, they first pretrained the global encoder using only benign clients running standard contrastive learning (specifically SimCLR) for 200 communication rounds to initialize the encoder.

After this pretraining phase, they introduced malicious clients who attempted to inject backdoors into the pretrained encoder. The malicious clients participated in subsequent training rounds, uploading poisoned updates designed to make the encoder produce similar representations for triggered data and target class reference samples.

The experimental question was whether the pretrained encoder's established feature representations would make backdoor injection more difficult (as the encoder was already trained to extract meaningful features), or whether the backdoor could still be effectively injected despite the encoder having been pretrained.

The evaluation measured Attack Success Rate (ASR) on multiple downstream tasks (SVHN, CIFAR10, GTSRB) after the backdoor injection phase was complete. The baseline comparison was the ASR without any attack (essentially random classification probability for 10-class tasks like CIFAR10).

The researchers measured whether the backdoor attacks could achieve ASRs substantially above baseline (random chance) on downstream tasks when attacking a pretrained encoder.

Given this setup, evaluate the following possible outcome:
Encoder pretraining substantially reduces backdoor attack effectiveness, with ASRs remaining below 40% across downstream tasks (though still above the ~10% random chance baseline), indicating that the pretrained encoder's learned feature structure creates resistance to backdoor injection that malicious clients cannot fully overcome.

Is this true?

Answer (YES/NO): NO